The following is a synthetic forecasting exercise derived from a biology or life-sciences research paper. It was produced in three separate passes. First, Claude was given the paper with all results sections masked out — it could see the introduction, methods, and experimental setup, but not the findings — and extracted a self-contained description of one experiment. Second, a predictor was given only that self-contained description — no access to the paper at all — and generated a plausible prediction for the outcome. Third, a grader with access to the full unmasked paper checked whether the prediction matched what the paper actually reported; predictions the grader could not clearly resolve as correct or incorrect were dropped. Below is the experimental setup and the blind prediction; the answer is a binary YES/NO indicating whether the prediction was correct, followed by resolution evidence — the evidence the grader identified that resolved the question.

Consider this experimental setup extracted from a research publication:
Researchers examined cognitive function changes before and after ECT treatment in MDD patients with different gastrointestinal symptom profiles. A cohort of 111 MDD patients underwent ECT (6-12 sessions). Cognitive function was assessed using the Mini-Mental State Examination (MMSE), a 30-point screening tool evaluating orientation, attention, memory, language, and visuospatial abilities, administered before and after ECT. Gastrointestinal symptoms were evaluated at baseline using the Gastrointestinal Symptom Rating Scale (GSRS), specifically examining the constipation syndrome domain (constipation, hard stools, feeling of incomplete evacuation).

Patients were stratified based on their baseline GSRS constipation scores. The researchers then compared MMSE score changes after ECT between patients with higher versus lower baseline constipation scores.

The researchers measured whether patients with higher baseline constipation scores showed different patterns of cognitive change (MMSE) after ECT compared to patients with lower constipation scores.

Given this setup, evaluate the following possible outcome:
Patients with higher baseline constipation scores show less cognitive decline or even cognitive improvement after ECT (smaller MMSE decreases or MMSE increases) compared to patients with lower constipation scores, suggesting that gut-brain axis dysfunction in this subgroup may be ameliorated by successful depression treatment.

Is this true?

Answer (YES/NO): NO